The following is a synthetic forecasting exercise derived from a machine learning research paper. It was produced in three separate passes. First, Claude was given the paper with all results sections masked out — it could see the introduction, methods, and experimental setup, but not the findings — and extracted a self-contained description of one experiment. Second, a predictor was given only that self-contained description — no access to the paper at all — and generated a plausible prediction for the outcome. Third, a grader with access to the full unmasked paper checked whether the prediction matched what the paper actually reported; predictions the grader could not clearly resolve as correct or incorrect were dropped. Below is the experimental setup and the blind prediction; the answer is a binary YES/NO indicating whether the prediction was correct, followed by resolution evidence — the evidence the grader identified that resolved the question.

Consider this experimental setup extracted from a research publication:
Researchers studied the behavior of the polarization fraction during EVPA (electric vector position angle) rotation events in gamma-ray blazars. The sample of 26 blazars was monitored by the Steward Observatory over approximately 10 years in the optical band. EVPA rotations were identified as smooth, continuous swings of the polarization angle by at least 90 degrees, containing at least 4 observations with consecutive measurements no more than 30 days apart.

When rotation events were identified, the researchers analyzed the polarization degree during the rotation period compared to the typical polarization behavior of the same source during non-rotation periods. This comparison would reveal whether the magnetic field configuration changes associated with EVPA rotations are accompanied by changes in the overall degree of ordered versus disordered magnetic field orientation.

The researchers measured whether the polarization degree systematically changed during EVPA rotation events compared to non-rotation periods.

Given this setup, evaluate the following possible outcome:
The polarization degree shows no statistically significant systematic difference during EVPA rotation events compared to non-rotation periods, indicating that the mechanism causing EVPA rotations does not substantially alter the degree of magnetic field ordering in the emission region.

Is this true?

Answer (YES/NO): NO